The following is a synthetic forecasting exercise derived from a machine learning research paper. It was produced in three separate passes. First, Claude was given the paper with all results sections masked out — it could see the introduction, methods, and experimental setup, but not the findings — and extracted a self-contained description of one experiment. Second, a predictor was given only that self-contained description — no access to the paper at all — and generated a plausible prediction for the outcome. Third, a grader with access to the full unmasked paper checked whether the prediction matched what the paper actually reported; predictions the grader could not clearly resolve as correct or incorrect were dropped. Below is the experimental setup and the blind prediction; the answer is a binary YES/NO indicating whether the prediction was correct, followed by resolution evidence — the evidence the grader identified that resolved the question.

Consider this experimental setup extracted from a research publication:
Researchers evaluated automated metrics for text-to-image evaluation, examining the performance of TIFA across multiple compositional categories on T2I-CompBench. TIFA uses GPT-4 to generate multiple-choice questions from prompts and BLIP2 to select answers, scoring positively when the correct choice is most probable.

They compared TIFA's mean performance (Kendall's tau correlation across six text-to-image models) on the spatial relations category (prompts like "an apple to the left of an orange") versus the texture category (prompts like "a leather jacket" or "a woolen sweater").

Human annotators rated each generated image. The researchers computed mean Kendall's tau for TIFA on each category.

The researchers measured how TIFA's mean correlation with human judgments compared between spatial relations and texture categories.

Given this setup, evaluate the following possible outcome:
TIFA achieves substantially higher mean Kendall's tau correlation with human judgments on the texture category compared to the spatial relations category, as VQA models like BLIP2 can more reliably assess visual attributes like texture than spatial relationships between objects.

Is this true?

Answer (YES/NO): YES